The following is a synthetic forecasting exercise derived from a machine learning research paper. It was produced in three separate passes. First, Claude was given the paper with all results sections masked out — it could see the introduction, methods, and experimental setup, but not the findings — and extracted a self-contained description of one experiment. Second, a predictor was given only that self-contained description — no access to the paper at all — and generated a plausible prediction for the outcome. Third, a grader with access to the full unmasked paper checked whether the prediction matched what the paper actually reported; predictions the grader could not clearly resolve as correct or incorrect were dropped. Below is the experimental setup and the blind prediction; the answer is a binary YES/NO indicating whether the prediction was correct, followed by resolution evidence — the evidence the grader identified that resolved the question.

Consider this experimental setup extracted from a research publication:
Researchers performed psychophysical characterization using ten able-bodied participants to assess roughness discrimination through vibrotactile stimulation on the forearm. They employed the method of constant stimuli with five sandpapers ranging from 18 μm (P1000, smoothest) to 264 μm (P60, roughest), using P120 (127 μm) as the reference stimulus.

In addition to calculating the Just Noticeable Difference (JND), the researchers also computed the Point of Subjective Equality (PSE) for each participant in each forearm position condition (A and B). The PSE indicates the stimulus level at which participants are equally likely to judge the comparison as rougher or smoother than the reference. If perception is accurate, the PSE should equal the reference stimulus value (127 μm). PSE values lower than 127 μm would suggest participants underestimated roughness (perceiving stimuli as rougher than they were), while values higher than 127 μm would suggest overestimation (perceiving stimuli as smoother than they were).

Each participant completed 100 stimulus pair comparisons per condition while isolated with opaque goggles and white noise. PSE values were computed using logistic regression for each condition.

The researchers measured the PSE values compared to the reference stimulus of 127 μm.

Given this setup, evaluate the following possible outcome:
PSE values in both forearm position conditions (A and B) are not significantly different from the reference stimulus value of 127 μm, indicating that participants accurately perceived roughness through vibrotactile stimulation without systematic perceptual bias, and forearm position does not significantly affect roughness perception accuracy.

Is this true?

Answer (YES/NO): NO